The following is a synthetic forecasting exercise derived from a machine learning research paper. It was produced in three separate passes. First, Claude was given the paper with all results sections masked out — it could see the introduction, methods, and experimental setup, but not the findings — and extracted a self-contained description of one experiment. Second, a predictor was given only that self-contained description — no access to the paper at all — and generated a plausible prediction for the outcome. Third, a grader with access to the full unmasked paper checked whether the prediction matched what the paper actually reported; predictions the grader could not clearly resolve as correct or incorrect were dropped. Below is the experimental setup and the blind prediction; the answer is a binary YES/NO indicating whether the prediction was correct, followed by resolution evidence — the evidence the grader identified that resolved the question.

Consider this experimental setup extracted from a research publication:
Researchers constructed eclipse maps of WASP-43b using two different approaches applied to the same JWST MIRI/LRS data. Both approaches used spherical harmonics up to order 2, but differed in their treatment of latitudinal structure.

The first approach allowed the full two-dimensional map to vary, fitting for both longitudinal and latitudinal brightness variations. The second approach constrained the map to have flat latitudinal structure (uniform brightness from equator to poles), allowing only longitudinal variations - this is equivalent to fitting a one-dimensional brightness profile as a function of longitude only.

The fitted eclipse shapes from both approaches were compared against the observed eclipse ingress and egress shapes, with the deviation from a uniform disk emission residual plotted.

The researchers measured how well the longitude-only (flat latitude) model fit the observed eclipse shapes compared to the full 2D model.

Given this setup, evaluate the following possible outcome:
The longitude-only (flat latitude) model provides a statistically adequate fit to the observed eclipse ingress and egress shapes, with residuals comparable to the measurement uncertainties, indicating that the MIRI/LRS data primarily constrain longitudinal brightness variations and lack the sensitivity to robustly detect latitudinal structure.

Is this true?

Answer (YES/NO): NO